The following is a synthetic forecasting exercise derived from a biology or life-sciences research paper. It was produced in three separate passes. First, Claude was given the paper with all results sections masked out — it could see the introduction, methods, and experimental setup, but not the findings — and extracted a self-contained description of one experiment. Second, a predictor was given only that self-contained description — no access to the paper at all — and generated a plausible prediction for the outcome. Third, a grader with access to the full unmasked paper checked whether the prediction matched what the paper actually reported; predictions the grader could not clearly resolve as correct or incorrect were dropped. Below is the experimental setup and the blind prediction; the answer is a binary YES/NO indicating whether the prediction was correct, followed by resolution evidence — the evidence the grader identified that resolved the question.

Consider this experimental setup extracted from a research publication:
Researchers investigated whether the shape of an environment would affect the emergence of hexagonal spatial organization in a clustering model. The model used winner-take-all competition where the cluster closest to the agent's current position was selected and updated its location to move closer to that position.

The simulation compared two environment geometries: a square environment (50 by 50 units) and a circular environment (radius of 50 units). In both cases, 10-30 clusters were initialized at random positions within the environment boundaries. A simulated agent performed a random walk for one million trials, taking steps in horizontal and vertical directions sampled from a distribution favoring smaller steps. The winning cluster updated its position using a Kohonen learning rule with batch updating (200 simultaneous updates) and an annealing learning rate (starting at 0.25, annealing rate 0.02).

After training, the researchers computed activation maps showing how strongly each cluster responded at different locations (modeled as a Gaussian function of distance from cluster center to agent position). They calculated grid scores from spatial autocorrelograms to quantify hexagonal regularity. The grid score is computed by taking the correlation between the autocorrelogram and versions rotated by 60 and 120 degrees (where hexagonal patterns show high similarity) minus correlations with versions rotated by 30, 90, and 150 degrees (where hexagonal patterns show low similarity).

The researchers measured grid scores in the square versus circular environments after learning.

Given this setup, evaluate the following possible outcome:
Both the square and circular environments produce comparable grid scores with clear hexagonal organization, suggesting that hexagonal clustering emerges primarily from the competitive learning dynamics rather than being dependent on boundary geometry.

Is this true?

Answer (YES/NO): NO